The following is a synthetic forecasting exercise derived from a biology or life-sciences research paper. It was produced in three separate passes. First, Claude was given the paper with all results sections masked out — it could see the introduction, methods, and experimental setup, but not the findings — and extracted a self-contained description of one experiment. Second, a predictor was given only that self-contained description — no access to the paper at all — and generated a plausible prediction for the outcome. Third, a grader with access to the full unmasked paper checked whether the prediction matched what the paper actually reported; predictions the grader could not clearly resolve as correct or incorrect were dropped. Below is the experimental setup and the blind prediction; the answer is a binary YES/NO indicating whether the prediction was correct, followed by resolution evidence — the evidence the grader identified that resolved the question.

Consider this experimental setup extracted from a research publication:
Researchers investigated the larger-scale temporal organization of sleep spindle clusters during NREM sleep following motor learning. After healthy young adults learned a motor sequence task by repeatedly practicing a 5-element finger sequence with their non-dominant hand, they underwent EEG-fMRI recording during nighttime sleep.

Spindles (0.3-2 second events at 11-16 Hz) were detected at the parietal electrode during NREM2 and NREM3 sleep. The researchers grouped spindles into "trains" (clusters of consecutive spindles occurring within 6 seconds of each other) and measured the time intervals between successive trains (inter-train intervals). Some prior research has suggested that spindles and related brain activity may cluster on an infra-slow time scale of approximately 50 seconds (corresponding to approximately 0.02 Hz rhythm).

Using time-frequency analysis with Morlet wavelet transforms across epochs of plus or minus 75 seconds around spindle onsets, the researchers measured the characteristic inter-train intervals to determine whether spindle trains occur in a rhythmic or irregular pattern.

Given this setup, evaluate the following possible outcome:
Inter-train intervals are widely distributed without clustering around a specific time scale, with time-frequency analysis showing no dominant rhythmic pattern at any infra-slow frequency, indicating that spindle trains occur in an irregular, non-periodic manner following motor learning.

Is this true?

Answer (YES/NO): NO